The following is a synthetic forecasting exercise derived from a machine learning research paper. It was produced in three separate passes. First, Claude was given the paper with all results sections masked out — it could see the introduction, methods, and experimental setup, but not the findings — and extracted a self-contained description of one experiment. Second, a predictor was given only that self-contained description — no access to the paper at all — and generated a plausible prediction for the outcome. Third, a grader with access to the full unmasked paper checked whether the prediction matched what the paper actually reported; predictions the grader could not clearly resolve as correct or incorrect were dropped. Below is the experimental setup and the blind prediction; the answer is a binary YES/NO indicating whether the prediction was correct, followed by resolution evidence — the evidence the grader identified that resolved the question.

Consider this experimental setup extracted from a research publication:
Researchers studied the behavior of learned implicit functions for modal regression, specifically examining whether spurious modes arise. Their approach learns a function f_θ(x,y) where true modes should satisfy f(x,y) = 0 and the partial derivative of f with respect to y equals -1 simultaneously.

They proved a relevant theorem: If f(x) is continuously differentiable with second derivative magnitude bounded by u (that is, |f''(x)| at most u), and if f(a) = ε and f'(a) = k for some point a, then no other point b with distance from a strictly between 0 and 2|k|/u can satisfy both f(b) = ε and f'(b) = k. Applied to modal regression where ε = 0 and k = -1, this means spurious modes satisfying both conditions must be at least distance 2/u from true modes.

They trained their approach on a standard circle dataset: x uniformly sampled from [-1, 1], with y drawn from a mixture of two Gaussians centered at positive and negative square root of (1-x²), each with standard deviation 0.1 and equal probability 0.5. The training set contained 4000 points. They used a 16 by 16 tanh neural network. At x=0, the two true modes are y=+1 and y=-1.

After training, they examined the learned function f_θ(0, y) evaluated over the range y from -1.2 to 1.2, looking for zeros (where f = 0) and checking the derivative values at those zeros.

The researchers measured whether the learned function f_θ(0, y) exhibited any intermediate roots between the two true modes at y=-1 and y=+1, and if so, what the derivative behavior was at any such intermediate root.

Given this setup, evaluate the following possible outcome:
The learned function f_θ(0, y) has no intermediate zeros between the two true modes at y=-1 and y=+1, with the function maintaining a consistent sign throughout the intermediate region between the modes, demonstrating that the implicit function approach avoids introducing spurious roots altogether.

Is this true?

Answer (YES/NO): NO